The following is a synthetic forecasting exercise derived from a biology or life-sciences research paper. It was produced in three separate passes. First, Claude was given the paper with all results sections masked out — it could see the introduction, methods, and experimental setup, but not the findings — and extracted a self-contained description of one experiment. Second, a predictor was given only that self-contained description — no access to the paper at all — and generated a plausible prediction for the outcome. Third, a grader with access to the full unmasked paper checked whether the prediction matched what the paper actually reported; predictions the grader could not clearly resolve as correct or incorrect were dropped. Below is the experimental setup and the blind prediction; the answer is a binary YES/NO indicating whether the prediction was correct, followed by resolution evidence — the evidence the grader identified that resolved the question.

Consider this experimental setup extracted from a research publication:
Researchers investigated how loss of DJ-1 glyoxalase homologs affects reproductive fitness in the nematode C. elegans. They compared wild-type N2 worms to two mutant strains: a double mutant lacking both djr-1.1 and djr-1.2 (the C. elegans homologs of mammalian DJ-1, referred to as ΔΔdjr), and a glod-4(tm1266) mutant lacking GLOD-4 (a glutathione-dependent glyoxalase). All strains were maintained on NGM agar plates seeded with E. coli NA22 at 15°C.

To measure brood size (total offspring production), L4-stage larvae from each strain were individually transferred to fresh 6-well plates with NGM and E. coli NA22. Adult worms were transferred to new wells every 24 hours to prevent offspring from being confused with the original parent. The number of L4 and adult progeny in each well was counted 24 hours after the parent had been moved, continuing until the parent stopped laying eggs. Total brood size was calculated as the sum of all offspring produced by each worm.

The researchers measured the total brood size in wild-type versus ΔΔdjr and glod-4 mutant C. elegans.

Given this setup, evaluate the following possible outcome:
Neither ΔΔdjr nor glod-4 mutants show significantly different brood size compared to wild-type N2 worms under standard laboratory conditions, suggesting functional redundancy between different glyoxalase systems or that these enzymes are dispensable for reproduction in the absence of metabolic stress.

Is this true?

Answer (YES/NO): NO